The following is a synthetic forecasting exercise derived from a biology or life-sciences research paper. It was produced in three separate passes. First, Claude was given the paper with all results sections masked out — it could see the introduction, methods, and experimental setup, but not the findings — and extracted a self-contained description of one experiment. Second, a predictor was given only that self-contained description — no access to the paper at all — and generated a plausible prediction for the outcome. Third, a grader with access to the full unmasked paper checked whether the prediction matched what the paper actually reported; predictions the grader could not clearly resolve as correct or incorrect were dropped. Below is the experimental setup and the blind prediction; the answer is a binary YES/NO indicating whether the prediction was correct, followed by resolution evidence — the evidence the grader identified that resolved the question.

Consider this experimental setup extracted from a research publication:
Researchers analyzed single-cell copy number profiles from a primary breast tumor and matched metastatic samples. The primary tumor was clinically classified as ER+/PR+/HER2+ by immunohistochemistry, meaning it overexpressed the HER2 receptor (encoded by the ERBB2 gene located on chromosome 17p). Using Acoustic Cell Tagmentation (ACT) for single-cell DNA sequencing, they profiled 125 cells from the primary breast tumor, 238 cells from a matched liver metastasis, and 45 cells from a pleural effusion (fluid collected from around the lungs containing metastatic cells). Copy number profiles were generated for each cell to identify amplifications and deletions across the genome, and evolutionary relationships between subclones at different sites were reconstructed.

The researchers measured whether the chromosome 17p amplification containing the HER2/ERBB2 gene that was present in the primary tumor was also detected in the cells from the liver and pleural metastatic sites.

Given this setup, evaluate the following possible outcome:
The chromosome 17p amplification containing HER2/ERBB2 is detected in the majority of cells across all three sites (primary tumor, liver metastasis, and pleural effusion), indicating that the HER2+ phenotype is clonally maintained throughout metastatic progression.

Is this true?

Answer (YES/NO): NO